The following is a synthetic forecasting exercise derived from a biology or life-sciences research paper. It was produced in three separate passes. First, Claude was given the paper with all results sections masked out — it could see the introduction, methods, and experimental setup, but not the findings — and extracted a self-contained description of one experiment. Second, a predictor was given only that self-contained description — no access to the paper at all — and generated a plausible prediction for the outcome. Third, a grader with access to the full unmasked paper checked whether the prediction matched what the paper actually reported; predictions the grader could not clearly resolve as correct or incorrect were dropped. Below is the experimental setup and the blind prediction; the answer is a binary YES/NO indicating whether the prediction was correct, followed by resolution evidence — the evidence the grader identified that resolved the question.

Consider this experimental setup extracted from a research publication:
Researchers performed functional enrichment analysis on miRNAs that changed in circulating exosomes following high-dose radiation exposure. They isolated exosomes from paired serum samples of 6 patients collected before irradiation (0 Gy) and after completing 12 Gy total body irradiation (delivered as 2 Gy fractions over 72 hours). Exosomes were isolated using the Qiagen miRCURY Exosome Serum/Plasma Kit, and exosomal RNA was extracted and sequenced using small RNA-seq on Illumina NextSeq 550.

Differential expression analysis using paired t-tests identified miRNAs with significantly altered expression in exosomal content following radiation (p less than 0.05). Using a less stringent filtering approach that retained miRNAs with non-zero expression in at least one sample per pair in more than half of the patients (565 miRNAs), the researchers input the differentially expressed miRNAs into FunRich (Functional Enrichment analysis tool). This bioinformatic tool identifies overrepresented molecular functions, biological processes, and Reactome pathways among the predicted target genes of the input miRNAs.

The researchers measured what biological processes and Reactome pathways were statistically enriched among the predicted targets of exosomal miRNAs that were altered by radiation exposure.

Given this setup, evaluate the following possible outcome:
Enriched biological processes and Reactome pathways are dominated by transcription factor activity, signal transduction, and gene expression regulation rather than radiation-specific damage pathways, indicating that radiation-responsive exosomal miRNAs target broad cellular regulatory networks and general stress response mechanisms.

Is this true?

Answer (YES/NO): YES